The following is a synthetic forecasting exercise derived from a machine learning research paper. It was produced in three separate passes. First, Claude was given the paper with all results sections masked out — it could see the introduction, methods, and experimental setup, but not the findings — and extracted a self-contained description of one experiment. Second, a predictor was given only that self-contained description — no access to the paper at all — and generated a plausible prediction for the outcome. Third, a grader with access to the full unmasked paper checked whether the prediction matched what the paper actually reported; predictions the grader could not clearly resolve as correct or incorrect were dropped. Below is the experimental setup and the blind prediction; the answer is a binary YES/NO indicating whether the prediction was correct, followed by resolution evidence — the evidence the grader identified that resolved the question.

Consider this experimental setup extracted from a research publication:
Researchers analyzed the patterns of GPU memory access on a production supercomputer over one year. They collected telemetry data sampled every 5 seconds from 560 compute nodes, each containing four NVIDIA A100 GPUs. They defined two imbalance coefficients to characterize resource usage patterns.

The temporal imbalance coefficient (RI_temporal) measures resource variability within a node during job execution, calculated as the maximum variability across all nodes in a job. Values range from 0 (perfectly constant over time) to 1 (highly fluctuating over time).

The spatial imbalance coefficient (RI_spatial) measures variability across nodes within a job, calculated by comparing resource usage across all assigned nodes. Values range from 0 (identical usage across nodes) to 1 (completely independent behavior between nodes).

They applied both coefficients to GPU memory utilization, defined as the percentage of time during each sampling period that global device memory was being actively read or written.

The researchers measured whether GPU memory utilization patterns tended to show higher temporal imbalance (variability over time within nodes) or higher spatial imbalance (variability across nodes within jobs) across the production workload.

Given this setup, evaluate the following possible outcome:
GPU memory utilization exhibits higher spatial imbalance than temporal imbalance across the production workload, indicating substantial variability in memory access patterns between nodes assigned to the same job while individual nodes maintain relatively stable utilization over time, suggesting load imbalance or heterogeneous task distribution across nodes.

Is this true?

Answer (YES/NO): NO